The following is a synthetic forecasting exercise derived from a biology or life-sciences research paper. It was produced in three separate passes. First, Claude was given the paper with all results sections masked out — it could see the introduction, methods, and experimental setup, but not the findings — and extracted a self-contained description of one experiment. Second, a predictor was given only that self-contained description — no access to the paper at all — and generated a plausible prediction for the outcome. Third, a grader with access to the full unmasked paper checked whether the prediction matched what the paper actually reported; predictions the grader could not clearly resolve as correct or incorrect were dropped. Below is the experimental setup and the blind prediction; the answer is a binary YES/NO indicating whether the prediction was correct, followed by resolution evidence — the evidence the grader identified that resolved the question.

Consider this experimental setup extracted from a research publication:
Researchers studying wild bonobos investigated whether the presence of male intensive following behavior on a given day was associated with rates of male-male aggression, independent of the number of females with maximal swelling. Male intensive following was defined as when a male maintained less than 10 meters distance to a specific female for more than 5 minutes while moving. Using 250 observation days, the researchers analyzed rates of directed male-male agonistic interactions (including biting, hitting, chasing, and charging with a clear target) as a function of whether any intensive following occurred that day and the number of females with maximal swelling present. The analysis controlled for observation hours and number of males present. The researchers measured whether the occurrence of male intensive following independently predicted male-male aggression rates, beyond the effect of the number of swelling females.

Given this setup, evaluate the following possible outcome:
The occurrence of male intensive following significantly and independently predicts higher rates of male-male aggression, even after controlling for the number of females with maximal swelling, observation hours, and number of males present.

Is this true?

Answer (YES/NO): YES